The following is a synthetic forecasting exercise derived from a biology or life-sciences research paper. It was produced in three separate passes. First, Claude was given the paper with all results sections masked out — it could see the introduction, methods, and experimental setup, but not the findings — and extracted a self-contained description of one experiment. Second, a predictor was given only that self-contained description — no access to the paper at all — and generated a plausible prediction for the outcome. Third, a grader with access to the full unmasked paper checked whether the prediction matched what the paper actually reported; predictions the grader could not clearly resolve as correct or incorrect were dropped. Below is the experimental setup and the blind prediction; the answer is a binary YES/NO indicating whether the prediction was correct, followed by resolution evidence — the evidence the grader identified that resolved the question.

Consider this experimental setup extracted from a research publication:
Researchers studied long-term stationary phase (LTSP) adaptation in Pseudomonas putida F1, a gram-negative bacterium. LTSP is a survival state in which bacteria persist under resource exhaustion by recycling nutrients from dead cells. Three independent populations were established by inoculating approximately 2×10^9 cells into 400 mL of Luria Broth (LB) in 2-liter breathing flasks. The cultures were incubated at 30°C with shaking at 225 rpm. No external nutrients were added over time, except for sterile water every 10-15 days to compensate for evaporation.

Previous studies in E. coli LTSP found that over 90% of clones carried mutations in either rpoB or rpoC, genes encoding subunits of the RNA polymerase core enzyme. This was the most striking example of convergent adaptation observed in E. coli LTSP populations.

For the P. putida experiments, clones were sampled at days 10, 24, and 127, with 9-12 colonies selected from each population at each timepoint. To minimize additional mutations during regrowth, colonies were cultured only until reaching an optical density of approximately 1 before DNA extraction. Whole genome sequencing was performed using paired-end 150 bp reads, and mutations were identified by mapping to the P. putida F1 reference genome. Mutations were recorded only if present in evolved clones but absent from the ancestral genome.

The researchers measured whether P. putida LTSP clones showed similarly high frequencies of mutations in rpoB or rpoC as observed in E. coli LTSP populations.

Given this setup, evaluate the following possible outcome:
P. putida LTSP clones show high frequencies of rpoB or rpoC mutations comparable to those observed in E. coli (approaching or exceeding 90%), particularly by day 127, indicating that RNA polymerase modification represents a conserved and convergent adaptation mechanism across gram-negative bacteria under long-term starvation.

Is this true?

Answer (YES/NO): NO